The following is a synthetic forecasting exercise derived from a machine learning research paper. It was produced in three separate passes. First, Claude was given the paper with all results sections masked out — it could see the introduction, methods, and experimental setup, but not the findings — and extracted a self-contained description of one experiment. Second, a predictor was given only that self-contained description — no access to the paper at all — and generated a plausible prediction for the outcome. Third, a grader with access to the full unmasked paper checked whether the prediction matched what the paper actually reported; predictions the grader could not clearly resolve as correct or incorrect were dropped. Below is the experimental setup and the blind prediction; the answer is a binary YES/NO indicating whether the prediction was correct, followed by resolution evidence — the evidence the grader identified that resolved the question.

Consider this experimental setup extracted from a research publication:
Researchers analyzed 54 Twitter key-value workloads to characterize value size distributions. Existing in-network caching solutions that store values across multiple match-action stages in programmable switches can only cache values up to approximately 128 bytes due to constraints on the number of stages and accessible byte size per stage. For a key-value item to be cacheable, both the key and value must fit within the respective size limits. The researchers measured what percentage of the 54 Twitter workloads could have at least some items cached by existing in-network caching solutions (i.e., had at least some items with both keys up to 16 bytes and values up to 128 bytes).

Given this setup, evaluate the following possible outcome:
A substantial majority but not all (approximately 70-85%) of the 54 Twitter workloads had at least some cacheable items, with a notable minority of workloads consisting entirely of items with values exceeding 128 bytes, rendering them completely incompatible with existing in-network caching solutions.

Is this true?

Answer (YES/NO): NO